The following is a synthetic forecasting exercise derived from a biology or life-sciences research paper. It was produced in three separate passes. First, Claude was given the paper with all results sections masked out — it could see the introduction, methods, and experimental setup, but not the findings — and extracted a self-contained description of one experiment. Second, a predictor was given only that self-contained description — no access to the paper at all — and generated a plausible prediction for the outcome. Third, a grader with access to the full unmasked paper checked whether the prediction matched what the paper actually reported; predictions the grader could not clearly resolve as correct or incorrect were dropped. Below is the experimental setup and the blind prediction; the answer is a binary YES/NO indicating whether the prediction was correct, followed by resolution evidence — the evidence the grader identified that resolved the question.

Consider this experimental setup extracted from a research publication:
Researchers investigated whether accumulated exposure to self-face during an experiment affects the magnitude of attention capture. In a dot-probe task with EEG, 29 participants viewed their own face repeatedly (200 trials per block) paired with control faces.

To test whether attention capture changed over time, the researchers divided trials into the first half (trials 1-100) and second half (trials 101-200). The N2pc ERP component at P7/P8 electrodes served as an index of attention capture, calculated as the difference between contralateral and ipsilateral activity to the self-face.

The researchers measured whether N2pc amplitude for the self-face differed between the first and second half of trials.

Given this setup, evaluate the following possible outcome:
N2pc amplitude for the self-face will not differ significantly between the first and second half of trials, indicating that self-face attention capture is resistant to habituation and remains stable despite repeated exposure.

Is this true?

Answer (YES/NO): YES